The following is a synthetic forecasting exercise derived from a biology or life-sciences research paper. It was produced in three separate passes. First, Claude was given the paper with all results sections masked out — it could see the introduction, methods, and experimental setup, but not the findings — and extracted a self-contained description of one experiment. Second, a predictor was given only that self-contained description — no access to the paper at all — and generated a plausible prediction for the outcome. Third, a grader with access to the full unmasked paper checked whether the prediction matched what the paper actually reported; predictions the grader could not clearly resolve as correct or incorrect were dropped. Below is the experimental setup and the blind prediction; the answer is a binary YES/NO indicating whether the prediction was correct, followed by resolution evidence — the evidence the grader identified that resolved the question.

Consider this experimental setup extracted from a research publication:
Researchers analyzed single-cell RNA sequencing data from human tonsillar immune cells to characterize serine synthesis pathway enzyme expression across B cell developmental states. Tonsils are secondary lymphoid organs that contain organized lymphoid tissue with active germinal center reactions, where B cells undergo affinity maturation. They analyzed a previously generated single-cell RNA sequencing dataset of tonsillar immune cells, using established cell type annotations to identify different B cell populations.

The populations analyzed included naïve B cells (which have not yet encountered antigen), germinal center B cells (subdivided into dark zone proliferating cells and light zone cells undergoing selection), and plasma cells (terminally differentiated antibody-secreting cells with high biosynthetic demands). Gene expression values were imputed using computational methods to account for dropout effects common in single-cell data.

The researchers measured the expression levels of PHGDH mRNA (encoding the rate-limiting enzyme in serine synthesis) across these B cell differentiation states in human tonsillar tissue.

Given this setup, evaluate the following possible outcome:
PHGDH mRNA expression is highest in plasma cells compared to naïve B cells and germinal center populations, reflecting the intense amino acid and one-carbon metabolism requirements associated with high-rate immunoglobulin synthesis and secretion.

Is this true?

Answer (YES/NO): NO